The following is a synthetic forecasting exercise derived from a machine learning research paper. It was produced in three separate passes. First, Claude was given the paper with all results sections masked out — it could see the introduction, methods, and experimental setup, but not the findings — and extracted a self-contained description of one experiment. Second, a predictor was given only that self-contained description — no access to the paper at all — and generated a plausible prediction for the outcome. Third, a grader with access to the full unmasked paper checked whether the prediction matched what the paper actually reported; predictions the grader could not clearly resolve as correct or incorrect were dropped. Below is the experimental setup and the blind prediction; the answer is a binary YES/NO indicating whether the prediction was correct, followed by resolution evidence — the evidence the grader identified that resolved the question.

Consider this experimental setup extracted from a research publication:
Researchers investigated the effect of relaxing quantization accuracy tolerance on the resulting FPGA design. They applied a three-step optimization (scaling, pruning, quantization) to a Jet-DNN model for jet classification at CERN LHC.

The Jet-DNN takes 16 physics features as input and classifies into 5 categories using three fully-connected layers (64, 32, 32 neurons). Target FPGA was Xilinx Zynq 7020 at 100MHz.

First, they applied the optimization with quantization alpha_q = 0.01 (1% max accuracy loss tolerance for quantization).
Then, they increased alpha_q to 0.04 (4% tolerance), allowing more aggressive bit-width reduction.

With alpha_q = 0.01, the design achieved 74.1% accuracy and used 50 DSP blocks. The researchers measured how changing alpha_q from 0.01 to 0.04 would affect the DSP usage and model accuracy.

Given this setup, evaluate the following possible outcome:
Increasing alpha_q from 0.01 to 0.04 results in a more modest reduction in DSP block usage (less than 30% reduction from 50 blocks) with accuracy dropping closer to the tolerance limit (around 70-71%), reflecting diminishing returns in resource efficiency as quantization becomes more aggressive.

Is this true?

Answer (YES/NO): NO